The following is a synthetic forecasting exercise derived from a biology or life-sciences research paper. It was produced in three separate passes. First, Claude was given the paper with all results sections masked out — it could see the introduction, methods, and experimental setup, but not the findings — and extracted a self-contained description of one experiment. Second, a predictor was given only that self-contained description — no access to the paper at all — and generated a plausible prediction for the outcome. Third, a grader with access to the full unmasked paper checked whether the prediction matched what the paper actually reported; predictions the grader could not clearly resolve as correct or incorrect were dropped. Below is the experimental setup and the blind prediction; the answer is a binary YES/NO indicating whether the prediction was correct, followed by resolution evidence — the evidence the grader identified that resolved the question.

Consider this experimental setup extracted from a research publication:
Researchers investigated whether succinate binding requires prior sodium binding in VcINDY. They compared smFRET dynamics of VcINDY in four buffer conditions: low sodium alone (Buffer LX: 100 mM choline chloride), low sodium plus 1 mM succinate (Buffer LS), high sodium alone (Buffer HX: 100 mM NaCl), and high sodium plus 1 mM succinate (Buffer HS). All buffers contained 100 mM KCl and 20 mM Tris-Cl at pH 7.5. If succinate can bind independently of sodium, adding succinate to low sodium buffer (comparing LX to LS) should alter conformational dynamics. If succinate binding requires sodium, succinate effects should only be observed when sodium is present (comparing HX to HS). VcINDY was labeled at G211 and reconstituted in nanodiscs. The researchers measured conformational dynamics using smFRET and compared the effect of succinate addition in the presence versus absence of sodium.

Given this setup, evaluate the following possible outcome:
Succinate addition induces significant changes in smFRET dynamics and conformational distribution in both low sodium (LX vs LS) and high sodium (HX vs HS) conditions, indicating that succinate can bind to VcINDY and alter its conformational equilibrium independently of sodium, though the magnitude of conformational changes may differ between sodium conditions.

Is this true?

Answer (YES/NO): NO